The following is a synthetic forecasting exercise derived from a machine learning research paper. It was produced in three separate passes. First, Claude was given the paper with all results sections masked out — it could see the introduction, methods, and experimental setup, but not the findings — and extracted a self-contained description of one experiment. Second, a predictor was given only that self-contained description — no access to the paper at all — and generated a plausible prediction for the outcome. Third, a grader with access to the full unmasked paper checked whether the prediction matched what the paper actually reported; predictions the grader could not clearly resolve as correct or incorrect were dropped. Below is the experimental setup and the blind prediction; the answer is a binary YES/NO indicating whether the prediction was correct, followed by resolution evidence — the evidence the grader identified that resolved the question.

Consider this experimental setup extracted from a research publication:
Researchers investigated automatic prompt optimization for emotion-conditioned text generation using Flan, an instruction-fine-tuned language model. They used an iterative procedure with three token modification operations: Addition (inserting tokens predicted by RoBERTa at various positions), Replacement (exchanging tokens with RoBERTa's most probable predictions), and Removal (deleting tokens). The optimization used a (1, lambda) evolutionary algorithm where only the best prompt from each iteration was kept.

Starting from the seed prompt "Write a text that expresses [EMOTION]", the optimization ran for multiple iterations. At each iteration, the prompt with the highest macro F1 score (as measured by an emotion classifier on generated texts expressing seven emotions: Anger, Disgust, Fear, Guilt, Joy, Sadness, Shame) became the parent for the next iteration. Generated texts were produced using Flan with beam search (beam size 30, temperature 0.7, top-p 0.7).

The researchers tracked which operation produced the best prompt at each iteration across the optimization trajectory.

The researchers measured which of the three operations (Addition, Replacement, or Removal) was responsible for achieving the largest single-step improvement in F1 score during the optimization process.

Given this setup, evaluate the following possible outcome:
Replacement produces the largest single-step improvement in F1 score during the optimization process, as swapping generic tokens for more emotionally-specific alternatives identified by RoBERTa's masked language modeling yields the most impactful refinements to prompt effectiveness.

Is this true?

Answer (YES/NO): YES